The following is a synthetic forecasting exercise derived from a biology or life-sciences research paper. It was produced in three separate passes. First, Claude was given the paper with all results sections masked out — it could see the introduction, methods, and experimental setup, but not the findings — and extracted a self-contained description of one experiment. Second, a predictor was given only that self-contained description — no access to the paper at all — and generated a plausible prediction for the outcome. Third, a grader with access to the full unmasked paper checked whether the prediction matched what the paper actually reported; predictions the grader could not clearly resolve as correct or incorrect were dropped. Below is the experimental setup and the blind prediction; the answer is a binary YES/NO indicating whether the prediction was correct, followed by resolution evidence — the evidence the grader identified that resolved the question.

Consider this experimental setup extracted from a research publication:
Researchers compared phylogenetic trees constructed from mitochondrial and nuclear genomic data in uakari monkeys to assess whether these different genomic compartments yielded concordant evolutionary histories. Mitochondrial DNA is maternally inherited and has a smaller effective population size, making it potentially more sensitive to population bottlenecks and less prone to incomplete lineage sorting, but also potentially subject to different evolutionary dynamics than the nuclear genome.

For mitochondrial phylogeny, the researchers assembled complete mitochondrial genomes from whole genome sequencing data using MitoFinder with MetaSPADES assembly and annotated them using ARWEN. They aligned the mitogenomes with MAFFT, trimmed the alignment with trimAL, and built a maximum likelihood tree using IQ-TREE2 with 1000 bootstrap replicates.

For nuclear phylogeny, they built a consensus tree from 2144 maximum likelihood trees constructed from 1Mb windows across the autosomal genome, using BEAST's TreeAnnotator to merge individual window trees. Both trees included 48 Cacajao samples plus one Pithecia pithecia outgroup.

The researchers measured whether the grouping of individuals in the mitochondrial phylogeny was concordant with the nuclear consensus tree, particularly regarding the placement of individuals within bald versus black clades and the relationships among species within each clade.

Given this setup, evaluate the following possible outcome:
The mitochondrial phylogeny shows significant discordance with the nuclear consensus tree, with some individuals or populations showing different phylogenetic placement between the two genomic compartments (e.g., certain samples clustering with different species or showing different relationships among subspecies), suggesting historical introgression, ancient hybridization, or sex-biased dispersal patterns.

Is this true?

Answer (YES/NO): NO